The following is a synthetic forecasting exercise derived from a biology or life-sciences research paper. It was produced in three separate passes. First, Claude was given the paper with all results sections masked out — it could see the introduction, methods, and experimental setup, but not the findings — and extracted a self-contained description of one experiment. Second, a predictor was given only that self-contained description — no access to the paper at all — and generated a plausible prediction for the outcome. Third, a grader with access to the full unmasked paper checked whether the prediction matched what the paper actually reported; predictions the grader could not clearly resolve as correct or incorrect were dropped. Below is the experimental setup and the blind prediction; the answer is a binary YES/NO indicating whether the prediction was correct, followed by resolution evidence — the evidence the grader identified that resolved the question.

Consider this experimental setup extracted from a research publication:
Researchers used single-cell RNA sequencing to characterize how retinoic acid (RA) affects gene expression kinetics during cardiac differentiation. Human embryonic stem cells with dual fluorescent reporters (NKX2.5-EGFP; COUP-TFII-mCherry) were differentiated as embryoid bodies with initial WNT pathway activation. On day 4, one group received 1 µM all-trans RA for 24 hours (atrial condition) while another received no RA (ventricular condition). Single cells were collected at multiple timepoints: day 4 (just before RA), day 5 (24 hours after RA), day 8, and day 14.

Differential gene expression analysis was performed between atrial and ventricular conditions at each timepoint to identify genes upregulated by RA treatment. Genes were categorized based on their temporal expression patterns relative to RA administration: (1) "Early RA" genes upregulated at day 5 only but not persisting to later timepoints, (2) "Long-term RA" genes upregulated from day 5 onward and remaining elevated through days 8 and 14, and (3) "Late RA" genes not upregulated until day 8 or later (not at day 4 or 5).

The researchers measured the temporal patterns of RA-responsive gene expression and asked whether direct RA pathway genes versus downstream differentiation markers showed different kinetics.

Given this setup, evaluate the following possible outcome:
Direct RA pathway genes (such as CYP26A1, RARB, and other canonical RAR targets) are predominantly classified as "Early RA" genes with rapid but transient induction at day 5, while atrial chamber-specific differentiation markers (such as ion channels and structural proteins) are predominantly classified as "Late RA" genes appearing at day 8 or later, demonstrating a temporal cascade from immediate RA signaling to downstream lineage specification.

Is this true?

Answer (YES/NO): NO